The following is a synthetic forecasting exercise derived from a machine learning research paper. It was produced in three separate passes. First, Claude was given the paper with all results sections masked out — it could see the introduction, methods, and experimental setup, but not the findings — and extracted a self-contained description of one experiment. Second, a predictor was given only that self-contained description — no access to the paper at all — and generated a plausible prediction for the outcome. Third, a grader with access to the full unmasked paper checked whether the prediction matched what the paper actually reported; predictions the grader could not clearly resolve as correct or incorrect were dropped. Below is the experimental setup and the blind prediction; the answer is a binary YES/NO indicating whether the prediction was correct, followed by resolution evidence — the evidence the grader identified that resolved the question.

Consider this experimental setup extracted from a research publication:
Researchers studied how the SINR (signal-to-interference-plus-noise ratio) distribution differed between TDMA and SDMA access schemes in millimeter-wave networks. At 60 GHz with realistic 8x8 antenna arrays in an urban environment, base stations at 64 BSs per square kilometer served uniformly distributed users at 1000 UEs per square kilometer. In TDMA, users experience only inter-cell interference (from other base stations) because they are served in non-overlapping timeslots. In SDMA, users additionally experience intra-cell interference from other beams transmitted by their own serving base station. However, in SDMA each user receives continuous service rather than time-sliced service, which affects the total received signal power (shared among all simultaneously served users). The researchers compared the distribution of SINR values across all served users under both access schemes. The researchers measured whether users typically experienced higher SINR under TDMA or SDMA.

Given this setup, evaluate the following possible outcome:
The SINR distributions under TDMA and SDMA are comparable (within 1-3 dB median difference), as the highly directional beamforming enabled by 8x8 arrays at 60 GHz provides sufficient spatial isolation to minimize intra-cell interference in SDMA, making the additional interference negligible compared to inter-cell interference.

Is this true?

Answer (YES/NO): NO